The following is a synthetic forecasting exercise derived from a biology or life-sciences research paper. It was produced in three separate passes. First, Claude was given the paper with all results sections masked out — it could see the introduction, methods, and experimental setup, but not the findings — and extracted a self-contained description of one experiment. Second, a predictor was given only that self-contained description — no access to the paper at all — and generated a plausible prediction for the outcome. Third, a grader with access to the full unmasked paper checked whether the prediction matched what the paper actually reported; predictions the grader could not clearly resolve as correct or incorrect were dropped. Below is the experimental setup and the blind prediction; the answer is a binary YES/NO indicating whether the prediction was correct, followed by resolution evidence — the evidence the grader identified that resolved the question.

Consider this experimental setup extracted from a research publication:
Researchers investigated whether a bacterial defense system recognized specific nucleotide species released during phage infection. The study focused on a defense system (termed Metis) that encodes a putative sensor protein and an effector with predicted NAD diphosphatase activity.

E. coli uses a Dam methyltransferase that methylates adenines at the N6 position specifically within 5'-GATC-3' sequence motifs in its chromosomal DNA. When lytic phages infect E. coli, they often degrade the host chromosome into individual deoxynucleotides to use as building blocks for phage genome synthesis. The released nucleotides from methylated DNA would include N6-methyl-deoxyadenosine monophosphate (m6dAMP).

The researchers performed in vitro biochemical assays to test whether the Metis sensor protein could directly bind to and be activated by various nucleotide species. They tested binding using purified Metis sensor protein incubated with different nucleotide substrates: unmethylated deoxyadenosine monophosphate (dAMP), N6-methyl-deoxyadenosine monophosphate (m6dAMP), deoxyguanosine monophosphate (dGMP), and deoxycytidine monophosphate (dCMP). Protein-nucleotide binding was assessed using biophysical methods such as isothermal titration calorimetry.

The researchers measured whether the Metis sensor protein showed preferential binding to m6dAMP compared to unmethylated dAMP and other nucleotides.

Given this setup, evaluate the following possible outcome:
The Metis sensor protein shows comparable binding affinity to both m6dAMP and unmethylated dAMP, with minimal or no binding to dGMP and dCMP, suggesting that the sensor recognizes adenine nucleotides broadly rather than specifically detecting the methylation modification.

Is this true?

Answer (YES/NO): NO